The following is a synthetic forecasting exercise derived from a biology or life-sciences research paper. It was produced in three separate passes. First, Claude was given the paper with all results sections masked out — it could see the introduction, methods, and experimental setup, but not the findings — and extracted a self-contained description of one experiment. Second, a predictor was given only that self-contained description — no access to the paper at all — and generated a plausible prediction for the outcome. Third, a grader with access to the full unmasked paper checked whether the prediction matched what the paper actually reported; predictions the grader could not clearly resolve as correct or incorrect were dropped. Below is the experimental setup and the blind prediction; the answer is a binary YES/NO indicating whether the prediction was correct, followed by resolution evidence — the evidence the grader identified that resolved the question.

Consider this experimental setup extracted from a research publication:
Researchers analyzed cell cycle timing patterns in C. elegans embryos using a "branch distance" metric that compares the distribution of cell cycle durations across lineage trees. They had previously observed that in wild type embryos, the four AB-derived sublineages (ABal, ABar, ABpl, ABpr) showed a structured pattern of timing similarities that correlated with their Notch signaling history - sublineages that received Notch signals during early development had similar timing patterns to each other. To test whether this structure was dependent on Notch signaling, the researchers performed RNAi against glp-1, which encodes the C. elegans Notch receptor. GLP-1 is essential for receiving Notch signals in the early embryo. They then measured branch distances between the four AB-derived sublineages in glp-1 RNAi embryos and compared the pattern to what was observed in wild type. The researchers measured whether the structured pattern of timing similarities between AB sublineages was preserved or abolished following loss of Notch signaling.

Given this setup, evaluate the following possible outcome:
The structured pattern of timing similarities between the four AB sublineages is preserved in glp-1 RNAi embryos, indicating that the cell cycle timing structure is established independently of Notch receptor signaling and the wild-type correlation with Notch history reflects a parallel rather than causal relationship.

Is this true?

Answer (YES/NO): NO